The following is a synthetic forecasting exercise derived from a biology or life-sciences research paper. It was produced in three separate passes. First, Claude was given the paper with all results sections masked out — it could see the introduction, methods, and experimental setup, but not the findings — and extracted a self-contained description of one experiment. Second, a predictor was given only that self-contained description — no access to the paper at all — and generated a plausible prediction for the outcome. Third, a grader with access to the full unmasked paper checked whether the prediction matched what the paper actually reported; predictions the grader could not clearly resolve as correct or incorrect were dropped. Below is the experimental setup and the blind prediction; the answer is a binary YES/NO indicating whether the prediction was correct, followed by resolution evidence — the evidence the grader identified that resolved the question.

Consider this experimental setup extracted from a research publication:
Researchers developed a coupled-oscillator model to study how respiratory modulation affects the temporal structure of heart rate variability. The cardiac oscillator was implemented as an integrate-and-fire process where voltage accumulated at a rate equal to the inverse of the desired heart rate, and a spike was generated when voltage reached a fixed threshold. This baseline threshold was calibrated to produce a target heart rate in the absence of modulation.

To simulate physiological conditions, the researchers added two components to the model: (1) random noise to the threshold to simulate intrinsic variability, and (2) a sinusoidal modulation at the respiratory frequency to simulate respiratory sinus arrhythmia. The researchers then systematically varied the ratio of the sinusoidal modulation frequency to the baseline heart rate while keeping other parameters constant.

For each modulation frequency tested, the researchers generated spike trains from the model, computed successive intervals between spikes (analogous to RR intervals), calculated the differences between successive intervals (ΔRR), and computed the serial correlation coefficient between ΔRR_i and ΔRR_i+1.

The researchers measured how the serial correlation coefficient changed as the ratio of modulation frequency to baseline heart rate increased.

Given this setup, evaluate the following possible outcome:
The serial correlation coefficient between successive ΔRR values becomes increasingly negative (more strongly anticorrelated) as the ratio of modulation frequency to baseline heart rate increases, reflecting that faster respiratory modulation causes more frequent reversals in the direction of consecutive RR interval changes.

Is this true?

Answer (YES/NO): YES